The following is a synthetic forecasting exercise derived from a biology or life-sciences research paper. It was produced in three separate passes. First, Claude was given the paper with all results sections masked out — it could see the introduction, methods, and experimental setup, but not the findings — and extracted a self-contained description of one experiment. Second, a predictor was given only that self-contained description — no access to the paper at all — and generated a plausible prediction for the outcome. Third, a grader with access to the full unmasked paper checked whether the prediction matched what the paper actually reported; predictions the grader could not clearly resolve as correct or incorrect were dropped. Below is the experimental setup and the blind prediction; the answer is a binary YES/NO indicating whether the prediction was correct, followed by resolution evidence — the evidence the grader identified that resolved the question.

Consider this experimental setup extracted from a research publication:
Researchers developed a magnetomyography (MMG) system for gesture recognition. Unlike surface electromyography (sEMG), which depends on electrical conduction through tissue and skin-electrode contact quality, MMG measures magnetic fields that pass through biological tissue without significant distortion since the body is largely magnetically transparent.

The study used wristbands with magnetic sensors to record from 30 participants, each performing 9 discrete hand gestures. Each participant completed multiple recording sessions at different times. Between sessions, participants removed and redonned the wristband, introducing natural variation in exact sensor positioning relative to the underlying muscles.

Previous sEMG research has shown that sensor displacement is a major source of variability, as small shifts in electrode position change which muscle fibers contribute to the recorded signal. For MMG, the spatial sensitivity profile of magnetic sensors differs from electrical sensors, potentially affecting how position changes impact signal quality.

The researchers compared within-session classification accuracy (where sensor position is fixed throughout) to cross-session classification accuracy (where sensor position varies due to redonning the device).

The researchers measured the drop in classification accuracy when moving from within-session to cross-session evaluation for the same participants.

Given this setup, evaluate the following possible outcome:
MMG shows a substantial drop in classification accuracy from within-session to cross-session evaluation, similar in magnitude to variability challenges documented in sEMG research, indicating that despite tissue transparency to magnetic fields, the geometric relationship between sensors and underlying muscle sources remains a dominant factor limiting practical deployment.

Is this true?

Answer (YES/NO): NO